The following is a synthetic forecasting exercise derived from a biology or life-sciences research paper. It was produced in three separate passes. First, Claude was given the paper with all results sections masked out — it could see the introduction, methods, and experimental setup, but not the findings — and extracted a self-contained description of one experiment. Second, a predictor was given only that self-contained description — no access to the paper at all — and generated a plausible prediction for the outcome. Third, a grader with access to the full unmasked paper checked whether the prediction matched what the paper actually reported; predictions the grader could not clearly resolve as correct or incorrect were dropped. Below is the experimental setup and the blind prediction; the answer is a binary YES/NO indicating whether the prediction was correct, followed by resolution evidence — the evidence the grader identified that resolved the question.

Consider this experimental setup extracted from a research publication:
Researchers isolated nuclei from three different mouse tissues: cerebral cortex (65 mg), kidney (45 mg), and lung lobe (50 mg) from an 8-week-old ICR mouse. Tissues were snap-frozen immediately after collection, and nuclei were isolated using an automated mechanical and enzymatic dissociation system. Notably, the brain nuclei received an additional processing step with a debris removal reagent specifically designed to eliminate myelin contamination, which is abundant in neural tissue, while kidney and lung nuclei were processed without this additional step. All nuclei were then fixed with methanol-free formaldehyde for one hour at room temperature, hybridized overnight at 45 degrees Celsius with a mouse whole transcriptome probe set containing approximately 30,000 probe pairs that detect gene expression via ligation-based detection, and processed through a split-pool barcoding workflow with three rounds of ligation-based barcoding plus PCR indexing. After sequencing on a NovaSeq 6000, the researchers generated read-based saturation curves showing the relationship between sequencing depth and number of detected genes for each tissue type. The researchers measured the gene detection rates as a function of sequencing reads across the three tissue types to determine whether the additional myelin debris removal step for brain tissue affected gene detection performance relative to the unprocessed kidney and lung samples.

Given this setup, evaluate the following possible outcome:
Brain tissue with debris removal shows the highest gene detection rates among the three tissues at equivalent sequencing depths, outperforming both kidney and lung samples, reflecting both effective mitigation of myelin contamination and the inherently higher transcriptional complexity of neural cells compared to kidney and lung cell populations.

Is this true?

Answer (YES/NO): YES